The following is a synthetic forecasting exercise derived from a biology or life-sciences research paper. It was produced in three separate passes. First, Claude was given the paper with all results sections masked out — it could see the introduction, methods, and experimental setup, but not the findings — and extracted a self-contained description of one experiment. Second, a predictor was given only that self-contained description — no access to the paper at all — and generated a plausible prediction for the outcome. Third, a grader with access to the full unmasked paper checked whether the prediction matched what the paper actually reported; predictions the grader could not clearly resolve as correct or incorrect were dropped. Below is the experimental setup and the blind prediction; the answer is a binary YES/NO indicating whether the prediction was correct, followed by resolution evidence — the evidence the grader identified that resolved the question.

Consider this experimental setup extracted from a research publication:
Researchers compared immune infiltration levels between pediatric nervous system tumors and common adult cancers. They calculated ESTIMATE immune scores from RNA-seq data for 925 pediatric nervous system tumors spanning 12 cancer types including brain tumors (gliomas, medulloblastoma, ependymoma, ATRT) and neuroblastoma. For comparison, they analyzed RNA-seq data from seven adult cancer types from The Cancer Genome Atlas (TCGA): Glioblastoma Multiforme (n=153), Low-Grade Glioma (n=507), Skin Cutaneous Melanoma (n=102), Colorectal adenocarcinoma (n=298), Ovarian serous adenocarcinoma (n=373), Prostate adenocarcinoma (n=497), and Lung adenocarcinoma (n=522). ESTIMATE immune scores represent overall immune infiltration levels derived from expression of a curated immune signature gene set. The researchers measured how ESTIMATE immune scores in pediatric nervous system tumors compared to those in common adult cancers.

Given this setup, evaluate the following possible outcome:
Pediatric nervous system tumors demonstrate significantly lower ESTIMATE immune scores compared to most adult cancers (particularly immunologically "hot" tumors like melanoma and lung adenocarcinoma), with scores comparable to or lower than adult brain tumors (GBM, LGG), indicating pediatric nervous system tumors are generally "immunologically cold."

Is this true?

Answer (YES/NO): YES